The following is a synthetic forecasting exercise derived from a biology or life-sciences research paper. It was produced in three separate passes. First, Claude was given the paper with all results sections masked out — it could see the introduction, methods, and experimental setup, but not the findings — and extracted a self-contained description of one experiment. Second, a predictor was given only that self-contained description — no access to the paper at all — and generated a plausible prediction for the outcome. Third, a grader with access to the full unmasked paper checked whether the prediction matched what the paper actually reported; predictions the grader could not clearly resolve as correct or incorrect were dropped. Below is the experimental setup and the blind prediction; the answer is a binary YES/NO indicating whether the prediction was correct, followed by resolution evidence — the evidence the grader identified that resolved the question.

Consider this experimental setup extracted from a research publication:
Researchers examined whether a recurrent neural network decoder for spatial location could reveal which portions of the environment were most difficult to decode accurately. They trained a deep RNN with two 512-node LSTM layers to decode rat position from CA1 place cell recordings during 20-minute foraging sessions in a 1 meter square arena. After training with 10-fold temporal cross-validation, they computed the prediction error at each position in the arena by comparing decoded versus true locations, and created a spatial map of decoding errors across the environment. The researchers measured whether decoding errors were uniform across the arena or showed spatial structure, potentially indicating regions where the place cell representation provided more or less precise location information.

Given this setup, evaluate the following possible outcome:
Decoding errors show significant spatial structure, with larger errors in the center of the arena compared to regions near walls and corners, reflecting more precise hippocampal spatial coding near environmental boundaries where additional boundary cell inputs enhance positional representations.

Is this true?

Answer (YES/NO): NO